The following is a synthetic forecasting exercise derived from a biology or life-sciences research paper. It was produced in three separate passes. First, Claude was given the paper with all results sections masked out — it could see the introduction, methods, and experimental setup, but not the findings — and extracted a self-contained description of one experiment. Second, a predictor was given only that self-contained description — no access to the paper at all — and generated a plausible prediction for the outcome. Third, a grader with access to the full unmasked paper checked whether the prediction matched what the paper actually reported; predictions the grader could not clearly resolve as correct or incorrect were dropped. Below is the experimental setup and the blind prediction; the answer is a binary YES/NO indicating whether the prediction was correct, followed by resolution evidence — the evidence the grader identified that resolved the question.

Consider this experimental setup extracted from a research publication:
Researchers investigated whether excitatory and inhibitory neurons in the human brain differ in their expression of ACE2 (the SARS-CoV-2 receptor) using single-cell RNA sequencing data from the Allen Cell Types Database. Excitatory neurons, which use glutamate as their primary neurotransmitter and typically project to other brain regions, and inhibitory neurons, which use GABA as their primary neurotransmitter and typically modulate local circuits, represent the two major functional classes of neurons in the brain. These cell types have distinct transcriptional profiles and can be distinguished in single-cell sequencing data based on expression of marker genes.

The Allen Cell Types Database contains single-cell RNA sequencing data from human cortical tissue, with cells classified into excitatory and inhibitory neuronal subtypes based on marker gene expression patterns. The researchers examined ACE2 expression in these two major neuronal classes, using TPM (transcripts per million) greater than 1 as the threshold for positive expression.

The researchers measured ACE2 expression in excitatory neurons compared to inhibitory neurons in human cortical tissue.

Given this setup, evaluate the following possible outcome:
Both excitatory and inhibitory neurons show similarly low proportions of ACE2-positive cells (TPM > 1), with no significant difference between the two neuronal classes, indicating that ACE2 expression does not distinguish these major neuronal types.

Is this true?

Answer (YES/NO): NO